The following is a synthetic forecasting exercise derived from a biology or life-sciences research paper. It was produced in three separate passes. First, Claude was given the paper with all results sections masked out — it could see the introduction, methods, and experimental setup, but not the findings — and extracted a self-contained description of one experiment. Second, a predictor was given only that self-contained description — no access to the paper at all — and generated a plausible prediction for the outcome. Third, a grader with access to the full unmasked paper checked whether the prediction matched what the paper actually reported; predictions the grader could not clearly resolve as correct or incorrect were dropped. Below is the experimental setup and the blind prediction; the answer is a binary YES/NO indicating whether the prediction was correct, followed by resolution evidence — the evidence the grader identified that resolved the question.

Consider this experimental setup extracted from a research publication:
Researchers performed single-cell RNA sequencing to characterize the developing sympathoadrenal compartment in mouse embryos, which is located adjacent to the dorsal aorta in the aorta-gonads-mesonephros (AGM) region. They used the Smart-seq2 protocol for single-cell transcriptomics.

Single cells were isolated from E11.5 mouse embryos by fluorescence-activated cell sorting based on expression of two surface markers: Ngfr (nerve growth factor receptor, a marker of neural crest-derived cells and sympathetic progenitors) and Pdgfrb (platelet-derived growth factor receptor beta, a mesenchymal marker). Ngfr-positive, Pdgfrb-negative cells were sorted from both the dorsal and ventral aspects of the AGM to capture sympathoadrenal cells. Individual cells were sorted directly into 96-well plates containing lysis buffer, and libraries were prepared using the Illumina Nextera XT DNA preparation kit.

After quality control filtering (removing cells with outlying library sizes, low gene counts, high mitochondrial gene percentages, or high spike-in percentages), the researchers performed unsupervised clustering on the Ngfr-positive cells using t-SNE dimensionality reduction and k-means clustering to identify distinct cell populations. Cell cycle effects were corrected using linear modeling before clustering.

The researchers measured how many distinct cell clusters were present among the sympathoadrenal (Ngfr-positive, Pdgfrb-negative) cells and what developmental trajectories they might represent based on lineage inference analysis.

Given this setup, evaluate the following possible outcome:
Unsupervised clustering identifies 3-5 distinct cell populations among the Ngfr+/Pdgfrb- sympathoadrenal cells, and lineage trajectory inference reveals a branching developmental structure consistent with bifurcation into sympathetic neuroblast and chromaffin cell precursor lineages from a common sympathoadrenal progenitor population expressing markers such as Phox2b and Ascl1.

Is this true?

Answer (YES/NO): NO